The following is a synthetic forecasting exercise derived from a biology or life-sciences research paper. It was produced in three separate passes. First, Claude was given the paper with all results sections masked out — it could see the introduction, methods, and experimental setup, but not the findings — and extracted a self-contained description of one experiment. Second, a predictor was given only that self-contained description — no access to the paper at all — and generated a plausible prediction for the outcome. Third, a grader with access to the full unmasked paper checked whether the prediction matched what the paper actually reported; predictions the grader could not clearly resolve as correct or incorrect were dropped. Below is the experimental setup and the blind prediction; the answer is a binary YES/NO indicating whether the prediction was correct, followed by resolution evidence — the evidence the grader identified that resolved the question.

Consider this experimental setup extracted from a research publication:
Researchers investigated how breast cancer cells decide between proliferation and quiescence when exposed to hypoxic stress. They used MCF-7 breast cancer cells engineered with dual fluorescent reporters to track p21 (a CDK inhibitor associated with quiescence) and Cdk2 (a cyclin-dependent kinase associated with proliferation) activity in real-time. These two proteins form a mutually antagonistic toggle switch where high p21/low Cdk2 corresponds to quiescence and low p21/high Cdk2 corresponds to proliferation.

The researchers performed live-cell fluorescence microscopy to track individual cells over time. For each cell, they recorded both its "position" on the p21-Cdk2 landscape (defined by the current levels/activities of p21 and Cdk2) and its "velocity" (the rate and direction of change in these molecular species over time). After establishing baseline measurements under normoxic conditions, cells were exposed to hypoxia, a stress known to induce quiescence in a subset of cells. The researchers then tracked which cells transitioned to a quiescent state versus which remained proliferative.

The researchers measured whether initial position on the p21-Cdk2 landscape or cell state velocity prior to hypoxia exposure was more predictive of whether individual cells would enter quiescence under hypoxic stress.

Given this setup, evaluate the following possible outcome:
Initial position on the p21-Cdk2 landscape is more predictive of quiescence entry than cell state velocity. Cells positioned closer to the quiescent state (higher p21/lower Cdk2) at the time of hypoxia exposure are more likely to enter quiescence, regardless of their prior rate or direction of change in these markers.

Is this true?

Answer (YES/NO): NO